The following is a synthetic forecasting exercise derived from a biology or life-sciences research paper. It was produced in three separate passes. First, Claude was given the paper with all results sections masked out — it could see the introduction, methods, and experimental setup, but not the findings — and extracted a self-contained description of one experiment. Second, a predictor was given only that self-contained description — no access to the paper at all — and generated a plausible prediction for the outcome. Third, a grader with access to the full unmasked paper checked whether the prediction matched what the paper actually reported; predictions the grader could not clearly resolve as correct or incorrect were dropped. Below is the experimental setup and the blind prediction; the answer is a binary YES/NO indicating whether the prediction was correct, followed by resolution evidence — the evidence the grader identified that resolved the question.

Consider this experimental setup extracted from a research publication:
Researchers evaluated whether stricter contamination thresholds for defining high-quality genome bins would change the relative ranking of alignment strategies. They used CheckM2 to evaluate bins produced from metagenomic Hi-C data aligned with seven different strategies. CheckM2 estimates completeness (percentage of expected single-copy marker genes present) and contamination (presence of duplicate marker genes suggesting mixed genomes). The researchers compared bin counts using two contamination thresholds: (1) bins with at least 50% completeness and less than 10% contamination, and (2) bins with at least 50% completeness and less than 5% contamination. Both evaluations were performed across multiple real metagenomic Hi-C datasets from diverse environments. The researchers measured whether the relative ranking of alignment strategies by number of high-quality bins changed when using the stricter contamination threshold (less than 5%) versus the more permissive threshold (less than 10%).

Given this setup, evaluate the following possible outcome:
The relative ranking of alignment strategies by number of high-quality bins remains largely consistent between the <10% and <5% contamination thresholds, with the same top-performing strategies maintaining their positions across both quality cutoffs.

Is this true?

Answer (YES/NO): YES